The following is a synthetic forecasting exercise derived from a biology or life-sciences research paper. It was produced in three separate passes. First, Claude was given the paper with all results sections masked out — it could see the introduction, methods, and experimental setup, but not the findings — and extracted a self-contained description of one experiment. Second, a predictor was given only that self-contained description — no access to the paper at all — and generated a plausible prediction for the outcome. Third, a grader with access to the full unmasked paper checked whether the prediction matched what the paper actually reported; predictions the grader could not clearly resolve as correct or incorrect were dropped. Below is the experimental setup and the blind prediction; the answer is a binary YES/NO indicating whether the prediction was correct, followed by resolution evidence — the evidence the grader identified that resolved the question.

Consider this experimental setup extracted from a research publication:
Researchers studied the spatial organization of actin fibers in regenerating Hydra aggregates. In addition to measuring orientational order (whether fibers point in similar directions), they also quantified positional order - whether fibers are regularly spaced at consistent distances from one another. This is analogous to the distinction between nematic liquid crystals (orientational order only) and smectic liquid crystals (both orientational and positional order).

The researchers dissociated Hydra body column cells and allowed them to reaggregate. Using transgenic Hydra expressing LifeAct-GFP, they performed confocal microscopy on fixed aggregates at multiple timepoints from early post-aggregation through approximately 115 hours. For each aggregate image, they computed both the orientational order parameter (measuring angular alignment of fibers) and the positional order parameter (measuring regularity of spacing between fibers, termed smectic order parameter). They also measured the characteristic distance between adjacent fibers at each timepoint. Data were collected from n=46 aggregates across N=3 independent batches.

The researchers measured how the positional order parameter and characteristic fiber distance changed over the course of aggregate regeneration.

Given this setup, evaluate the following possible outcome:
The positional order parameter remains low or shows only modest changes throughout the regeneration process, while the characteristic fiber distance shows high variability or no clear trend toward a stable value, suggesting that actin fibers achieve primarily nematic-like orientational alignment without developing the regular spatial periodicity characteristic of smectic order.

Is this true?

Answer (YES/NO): NO